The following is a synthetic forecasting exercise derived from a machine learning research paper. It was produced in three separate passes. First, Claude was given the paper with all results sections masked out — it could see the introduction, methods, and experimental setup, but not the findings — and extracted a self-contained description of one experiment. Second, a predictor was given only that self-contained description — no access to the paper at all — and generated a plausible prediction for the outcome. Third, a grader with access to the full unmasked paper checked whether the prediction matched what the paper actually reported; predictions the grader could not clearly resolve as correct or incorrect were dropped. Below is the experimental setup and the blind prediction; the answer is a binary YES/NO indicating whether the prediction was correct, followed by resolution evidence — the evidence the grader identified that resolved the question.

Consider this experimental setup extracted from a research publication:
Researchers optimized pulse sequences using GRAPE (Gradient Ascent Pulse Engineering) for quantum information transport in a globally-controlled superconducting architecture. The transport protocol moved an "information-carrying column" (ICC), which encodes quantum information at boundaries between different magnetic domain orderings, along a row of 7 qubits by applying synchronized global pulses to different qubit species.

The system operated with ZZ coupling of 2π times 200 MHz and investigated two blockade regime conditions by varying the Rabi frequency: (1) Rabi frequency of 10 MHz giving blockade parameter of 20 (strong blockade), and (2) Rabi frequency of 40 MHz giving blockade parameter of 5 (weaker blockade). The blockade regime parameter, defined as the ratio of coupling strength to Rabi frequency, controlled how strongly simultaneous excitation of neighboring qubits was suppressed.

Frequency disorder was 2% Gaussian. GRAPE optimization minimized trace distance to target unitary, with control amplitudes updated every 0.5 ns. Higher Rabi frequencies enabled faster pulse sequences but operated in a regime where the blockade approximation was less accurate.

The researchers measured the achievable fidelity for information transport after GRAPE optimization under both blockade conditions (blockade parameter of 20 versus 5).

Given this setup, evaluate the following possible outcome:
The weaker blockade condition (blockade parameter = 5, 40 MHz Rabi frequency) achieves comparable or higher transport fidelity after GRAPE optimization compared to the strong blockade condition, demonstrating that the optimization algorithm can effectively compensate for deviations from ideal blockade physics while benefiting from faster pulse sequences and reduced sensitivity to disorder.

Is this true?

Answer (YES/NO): YES